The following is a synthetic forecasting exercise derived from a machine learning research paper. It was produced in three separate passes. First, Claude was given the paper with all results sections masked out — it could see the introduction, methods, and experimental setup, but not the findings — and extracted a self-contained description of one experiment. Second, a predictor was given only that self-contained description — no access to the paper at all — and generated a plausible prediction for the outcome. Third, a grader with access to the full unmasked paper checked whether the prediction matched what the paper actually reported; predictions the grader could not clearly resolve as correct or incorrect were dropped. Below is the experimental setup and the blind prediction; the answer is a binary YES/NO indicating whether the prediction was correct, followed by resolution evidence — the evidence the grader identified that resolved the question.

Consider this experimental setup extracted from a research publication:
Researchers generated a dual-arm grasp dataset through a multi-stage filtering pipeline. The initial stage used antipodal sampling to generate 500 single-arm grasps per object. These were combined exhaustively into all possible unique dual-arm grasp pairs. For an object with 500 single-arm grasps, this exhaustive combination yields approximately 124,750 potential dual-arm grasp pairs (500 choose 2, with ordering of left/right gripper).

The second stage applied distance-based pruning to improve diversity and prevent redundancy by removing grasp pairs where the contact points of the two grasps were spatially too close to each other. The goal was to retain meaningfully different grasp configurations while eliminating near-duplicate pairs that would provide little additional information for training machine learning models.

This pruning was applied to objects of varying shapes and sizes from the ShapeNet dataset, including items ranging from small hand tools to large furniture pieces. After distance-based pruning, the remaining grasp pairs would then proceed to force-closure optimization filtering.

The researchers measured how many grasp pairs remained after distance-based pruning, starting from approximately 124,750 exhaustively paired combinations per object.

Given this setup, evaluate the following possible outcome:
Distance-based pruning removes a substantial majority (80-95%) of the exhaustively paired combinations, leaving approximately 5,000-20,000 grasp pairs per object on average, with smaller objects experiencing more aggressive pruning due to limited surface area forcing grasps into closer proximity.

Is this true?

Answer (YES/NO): NO